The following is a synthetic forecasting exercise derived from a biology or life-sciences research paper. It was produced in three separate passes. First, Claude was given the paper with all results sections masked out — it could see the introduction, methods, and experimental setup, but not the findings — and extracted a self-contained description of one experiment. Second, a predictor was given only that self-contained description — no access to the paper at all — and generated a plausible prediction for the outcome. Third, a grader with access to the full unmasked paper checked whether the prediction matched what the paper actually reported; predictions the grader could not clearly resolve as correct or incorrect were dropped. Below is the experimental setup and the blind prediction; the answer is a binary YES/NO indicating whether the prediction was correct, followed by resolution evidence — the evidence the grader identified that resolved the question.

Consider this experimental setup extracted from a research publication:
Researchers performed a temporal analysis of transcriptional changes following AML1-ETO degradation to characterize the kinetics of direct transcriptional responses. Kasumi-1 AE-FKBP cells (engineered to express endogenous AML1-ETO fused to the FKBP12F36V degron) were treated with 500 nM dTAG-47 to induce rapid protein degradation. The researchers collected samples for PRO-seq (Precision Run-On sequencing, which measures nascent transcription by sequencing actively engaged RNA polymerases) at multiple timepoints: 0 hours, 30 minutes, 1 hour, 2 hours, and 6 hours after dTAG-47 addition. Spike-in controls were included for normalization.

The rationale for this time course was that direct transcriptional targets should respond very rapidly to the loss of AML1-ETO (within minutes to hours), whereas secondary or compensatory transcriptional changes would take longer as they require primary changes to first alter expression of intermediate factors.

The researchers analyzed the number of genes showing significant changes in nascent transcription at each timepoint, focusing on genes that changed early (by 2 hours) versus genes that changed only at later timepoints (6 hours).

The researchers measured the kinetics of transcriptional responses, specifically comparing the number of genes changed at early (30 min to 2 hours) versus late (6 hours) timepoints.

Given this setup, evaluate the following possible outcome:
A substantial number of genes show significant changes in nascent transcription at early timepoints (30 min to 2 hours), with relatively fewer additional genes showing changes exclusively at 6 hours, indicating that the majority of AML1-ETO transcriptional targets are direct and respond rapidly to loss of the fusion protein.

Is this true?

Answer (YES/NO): YES